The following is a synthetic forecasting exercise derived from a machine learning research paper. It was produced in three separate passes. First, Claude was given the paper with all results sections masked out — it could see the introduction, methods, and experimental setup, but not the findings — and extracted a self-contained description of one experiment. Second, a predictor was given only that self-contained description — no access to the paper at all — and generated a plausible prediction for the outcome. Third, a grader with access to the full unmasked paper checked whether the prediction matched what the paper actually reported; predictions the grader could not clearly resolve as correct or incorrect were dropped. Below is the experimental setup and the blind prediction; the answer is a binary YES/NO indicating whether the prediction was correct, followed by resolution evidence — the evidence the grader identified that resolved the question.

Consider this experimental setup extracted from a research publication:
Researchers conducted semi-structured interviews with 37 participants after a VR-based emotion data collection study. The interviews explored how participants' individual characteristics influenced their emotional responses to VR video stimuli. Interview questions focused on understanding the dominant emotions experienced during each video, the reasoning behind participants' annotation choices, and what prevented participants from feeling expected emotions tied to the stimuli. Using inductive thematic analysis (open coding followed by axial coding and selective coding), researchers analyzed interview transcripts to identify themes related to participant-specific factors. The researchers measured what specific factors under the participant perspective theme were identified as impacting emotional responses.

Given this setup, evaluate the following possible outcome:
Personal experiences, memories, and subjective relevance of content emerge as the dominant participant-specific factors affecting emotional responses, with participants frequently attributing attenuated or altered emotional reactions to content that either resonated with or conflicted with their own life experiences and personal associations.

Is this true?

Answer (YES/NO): NO